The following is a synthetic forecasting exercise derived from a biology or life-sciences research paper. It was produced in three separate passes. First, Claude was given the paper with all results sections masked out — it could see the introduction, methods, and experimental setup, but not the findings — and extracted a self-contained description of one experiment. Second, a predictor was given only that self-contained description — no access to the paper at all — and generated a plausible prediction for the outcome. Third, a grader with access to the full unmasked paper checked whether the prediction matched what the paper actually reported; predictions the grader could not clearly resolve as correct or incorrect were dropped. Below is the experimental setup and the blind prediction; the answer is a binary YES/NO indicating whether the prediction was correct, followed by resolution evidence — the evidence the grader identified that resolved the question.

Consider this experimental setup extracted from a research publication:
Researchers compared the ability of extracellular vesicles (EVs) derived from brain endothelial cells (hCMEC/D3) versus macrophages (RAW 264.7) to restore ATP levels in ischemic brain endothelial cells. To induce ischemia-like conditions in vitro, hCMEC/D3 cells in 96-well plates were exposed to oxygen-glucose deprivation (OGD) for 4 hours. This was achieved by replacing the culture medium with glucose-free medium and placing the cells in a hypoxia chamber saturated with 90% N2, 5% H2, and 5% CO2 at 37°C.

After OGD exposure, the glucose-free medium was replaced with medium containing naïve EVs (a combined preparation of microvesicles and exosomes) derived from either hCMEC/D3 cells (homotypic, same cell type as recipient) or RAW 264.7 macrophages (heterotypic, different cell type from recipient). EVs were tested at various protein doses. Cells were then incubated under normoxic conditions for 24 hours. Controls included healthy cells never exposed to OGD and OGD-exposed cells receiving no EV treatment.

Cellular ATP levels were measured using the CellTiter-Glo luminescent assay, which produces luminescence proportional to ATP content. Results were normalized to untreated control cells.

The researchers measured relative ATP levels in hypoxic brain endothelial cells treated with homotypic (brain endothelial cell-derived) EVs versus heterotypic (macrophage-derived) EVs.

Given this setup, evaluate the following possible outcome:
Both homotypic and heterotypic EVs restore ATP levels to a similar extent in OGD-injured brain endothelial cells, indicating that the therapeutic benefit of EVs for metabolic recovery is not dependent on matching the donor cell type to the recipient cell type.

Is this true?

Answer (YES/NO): NO